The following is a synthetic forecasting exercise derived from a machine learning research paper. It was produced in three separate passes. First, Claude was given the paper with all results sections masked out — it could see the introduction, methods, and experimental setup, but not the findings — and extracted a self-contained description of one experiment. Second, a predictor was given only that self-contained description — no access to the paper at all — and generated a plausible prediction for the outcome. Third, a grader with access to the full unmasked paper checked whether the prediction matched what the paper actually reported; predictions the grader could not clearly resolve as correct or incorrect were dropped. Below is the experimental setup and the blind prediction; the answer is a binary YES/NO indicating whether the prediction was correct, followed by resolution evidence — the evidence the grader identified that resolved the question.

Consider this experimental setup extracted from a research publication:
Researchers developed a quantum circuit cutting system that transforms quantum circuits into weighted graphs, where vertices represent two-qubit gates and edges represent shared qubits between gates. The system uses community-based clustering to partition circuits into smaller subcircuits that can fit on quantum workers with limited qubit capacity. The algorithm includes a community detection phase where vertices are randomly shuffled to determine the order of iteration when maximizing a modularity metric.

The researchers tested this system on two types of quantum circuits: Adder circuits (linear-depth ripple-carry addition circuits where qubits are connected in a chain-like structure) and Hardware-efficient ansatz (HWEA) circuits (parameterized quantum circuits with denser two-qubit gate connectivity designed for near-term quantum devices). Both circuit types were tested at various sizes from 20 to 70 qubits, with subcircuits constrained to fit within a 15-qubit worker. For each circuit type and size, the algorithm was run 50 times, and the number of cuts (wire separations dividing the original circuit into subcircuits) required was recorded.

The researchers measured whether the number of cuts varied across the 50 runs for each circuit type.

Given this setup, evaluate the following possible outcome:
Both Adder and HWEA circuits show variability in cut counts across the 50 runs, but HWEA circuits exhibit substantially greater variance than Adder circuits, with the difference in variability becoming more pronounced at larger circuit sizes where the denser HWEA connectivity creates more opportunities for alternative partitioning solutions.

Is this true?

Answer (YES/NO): NO